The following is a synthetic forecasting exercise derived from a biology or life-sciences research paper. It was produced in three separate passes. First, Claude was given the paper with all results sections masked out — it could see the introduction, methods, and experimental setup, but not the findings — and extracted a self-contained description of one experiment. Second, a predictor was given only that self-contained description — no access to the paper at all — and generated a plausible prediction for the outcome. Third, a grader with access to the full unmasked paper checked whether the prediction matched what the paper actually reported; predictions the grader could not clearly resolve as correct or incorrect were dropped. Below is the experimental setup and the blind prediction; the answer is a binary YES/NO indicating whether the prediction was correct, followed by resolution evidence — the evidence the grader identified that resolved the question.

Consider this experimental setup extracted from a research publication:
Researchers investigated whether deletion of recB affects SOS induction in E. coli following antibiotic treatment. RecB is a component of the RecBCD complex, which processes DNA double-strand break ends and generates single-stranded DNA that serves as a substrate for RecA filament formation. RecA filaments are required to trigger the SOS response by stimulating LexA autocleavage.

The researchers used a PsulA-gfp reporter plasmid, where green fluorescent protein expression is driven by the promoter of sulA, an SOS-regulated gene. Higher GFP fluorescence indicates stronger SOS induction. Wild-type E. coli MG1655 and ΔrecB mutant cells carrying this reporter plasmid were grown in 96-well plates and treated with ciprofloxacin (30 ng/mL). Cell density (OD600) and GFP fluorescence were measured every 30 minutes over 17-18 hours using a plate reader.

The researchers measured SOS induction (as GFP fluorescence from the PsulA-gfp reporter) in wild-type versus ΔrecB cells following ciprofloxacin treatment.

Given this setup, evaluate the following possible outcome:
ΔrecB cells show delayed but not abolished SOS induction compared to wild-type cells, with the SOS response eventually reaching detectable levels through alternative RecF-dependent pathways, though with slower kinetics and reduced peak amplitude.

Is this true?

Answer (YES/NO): NO